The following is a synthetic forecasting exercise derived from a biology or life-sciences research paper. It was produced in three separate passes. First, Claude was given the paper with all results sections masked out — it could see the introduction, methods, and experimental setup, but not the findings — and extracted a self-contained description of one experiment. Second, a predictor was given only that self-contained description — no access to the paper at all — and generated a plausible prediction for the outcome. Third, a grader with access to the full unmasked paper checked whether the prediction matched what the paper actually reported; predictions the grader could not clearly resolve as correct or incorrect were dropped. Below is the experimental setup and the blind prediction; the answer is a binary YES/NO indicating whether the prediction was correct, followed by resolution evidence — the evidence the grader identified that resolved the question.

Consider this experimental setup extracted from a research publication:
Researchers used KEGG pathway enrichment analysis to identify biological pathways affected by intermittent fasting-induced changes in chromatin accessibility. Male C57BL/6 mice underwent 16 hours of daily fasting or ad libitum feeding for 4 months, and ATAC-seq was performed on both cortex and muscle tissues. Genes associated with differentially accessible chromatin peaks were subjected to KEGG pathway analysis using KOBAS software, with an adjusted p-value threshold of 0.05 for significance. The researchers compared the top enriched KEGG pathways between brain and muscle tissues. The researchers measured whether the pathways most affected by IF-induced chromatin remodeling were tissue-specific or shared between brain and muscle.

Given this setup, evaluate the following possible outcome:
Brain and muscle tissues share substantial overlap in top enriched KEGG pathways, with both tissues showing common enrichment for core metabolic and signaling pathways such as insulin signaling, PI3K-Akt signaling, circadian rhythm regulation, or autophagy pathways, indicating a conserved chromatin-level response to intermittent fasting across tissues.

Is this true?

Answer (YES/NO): NO